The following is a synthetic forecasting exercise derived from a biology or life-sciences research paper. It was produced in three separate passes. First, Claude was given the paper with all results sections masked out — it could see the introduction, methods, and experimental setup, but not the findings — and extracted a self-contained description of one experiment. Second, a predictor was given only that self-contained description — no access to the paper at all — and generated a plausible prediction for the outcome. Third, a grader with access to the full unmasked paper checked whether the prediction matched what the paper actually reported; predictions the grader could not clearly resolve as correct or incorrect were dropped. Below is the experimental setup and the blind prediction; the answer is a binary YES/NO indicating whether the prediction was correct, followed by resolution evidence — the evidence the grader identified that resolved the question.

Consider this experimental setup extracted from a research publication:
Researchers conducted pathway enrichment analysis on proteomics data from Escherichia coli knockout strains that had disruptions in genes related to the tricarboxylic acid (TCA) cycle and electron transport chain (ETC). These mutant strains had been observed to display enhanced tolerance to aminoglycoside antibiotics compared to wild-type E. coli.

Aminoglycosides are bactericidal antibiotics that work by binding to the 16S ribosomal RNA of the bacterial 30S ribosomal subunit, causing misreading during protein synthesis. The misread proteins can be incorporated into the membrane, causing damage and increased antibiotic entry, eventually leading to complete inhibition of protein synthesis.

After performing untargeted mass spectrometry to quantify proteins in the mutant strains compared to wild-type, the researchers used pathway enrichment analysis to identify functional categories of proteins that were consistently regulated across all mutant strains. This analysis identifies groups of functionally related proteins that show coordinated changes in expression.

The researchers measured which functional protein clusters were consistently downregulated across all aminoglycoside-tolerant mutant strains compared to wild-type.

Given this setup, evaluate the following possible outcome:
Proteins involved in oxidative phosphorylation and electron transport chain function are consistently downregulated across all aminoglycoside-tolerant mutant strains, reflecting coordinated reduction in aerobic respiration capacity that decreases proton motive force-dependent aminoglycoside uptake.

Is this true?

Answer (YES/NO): NO